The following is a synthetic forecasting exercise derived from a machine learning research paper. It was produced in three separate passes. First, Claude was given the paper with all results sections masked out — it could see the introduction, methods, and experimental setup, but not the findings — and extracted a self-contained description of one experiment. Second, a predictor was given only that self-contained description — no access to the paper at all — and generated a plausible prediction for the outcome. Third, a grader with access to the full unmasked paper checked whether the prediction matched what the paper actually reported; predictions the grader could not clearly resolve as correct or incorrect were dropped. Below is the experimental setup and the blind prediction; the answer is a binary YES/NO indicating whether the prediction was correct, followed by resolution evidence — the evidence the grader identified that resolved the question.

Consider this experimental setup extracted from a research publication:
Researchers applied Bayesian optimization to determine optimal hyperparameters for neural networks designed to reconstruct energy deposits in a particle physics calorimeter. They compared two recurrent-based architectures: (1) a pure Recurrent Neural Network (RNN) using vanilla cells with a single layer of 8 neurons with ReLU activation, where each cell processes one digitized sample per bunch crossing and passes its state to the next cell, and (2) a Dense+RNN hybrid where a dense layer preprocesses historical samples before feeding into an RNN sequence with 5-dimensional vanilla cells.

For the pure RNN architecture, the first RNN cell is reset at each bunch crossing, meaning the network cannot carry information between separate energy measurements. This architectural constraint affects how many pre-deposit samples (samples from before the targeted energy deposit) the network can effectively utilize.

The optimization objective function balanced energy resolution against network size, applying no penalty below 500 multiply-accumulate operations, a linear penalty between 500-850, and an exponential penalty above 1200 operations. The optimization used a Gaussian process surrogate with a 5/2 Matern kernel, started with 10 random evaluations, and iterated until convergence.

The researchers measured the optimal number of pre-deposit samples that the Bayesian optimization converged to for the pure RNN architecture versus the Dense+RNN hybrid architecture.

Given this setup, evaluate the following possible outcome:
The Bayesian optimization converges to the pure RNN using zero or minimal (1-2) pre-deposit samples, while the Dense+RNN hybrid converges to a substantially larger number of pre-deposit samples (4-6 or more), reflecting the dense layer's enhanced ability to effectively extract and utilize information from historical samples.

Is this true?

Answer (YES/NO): YES